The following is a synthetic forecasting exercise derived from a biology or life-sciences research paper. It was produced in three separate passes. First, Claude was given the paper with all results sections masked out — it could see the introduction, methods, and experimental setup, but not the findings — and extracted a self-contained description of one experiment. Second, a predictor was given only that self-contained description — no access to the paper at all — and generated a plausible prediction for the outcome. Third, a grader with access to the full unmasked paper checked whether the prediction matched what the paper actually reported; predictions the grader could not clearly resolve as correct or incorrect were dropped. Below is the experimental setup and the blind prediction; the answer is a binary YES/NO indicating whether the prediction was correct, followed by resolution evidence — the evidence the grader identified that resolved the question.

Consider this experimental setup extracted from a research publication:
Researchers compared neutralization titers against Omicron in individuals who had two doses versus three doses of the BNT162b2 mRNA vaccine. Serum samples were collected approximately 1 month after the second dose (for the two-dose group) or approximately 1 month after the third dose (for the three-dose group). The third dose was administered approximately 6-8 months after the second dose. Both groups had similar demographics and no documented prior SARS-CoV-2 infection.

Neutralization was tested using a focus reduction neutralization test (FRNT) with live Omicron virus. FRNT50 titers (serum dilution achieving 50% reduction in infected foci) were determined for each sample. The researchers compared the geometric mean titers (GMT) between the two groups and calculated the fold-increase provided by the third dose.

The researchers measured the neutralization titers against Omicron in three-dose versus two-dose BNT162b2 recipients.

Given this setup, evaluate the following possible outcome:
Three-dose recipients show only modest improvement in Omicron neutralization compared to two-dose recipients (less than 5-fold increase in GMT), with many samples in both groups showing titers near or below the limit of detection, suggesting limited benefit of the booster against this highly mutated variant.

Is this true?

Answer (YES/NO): NO